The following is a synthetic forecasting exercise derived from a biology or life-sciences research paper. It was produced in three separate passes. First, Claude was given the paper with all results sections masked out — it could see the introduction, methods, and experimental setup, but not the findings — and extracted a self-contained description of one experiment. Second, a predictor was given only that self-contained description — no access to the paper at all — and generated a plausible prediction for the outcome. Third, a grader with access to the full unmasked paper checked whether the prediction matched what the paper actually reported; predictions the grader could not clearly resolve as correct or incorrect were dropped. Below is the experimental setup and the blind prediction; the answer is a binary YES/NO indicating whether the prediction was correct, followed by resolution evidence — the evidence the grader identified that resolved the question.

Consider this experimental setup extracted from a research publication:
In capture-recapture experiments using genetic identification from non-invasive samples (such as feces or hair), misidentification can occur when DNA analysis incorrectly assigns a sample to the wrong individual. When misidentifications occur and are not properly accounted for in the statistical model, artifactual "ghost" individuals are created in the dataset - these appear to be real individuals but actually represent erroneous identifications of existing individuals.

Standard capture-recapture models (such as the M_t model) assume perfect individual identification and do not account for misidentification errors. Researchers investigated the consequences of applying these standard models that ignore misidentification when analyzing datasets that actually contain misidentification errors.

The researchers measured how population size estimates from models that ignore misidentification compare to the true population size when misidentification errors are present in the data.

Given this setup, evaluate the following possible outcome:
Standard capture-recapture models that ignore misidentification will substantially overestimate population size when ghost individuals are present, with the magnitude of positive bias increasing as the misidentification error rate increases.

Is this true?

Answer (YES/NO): YES